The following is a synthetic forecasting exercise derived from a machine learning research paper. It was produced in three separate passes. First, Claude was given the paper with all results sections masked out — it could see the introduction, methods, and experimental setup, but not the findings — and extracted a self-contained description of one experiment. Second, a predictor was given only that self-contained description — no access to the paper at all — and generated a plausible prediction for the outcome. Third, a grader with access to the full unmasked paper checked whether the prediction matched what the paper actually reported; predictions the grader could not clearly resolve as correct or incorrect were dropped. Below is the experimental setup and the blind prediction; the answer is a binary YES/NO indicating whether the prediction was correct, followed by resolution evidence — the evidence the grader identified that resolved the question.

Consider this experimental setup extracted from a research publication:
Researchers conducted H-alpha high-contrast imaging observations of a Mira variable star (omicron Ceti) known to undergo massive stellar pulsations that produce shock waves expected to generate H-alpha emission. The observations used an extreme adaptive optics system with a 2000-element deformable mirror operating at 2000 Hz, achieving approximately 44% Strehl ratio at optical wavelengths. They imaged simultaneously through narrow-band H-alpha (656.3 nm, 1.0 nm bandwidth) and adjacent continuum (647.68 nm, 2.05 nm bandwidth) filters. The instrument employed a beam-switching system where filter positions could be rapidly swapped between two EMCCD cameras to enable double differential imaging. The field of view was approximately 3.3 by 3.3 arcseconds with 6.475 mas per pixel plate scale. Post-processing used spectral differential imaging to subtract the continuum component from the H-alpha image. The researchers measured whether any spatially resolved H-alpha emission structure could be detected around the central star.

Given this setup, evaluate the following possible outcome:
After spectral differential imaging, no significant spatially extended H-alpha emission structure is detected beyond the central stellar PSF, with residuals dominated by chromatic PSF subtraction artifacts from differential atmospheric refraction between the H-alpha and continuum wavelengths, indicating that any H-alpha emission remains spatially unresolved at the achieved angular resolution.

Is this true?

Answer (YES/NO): NO